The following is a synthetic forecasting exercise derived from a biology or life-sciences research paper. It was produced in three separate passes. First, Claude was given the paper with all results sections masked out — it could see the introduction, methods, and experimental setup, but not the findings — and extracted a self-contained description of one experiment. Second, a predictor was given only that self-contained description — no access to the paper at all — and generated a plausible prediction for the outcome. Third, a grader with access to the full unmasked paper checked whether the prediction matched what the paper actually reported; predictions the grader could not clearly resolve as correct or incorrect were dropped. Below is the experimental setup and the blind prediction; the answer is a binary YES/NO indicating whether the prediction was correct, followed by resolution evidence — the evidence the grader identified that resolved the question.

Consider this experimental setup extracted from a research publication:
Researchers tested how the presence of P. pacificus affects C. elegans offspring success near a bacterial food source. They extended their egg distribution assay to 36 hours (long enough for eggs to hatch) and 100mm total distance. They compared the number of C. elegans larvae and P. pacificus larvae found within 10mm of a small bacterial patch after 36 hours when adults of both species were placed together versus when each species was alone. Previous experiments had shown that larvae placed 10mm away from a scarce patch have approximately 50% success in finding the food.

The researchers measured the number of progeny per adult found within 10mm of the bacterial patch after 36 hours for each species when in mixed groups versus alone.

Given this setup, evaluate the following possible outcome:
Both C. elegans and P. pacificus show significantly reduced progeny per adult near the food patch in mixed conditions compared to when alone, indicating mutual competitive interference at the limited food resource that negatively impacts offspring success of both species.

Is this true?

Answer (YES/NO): NO